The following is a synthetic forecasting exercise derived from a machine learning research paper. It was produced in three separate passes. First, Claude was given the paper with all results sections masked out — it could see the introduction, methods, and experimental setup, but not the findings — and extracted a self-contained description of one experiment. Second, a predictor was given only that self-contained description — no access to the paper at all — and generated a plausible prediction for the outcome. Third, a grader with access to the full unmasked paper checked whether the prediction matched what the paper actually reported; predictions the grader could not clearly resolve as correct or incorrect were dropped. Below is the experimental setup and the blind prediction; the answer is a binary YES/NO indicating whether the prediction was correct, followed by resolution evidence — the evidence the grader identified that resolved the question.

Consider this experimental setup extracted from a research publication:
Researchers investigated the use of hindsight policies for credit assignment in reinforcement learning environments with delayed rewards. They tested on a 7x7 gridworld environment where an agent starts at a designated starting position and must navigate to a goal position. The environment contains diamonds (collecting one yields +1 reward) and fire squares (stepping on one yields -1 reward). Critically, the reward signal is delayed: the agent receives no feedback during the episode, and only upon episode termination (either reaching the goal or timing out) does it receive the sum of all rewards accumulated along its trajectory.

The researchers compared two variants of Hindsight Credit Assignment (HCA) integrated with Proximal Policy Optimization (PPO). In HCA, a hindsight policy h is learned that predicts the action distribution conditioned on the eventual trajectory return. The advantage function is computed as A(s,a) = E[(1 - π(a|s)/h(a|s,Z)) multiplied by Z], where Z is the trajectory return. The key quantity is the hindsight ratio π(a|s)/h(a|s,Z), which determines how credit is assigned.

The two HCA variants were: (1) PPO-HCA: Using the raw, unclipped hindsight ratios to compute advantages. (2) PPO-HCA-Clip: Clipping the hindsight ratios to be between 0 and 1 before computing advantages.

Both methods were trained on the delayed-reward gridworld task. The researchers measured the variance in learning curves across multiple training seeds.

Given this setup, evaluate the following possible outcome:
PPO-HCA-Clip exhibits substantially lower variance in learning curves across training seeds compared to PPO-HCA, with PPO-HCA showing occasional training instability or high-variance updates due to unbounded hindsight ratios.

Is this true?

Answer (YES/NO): YES